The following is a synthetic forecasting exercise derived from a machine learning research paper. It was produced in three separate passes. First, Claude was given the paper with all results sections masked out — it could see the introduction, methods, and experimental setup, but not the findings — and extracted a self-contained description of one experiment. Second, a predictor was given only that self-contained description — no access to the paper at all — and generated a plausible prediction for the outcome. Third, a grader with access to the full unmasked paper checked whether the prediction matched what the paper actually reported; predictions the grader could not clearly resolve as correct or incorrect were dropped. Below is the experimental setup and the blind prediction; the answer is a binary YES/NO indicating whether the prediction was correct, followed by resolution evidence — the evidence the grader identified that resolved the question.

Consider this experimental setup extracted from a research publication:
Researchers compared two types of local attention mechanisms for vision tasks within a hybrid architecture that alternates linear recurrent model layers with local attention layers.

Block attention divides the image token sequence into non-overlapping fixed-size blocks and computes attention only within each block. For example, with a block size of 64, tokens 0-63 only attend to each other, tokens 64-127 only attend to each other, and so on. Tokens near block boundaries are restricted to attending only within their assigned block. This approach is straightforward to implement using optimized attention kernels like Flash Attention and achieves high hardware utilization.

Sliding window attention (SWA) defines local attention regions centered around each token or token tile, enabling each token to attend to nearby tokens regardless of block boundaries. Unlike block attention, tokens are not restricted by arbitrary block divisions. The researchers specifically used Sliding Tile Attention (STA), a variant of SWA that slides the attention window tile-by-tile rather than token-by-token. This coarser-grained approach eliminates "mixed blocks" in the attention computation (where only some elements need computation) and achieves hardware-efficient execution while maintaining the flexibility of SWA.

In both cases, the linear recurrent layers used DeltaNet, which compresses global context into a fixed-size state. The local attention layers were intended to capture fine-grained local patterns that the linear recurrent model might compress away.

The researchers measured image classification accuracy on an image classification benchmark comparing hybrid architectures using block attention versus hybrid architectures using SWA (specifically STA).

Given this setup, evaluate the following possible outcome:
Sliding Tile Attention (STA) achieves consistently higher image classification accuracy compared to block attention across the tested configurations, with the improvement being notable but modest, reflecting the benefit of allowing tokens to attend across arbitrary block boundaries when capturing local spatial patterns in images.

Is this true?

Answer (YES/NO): NO